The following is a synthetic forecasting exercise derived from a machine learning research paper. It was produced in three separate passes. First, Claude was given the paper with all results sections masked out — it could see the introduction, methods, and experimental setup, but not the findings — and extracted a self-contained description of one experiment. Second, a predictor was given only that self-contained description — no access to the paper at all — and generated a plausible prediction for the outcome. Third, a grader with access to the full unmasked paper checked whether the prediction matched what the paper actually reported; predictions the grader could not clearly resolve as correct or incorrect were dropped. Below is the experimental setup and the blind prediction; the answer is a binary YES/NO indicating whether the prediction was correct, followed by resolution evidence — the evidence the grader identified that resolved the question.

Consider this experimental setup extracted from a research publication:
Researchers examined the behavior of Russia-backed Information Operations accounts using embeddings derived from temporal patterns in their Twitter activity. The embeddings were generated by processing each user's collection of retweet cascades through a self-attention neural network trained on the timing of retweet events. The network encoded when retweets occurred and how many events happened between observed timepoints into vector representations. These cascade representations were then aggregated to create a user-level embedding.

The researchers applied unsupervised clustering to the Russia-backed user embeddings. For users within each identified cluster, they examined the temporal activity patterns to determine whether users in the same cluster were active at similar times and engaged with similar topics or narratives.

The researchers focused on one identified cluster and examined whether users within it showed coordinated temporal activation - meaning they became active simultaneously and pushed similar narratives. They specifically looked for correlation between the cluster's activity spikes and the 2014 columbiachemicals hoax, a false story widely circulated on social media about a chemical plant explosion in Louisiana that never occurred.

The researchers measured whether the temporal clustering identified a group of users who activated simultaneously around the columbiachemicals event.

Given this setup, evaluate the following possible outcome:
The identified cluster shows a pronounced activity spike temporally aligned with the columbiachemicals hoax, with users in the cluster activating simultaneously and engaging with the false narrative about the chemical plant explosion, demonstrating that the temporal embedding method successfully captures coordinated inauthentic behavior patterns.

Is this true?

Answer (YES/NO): YES